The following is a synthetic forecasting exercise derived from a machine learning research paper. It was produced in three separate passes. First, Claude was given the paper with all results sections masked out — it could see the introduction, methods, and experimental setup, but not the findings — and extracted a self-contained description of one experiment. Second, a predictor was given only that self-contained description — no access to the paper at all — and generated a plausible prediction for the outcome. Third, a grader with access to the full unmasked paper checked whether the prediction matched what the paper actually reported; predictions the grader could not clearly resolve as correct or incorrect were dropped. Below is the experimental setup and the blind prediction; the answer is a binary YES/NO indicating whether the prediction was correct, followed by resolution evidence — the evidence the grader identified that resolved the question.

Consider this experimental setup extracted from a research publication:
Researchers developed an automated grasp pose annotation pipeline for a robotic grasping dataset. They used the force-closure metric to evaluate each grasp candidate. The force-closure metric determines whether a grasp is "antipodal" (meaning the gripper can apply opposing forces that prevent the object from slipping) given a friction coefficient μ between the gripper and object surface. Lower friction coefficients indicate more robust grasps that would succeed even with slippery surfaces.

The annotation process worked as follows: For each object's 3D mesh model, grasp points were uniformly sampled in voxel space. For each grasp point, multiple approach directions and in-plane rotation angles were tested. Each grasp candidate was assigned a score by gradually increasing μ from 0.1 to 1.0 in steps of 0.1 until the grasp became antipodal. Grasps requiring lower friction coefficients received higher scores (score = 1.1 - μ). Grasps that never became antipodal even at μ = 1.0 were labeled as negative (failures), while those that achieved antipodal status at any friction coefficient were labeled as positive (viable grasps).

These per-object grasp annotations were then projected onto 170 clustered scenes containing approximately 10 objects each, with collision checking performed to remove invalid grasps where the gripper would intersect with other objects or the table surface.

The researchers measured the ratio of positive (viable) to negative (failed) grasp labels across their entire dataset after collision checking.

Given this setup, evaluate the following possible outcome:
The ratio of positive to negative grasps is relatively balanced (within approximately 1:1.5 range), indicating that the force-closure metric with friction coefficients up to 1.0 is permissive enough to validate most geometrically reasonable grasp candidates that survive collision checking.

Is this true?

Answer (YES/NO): NO